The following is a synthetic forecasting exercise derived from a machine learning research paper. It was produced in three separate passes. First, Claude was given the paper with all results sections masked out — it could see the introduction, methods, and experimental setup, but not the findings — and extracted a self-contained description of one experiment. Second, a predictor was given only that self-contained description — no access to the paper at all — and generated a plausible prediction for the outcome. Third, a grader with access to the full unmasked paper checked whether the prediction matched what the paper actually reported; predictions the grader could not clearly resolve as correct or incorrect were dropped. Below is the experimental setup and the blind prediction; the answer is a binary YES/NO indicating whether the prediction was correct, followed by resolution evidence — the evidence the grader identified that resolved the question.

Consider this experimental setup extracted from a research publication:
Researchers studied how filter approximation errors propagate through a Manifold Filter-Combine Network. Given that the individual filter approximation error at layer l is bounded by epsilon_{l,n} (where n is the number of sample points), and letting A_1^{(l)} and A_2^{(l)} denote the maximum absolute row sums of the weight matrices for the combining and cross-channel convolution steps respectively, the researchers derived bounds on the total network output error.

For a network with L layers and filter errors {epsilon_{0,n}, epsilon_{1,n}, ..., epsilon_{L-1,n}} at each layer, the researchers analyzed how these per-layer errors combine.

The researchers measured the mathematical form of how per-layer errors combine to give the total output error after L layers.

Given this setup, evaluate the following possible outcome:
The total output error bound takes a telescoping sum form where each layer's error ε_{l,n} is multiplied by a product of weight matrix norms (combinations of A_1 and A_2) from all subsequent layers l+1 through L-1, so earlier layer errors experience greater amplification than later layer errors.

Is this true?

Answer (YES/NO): NO